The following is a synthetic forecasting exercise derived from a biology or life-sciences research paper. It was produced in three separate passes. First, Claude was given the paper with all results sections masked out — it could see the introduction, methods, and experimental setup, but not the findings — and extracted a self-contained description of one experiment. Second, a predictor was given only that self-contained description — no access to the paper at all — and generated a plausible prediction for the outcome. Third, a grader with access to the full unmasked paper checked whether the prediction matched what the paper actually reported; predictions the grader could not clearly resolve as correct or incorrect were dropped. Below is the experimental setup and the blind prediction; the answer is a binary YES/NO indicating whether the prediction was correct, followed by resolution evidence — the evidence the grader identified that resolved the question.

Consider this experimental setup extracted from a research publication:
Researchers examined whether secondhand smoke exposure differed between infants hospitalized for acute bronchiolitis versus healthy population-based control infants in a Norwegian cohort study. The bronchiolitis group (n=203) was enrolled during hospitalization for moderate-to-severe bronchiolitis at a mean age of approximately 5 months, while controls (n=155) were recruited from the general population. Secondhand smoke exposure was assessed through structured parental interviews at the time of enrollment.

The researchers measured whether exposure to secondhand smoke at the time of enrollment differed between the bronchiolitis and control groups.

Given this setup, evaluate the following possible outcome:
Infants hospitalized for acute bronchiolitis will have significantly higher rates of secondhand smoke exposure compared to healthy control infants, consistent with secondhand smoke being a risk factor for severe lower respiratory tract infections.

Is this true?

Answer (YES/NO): YES